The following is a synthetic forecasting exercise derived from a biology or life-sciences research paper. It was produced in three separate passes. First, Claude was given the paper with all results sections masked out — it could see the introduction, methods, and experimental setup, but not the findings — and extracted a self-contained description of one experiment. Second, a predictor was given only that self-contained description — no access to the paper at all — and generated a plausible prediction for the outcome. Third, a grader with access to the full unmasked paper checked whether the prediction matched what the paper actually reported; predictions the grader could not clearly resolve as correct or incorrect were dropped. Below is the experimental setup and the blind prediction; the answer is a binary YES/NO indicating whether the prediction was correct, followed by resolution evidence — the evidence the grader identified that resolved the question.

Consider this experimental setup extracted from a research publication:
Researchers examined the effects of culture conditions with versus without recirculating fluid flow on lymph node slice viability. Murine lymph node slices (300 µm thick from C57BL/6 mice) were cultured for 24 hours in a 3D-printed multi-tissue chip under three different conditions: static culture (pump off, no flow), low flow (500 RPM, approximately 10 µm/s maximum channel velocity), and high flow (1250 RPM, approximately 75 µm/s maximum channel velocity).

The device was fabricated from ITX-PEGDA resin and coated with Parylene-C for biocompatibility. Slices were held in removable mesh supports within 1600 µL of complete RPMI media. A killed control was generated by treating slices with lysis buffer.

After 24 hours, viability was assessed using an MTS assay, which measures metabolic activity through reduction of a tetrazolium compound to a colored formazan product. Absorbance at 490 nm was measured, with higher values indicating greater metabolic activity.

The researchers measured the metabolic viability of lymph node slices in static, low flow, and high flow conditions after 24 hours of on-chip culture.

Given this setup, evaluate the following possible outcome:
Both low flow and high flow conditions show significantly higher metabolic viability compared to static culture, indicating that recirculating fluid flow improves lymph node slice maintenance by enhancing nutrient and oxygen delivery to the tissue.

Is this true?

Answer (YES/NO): NO